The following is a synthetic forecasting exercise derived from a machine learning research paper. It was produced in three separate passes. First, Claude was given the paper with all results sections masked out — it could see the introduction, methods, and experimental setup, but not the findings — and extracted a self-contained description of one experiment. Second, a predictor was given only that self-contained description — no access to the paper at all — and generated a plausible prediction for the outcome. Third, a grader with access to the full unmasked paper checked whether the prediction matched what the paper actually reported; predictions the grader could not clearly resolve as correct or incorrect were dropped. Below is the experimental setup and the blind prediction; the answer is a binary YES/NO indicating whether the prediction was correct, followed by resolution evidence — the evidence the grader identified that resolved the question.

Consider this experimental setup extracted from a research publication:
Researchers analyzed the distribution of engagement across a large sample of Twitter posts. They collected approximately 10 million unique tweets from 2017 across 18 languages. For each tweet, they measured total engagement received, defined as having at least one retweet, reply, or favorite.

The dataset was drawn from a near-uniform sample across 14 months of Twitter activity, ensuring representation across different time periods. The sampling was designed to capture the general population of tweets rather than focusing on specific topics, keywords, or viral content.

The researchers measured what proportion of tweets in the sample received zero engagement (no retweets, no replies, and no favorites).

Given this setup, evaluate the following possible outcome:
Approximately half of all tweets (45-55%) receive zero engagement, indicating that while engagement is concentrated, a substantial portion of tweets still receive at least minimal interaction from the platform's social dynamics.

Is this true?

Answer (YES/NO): NO